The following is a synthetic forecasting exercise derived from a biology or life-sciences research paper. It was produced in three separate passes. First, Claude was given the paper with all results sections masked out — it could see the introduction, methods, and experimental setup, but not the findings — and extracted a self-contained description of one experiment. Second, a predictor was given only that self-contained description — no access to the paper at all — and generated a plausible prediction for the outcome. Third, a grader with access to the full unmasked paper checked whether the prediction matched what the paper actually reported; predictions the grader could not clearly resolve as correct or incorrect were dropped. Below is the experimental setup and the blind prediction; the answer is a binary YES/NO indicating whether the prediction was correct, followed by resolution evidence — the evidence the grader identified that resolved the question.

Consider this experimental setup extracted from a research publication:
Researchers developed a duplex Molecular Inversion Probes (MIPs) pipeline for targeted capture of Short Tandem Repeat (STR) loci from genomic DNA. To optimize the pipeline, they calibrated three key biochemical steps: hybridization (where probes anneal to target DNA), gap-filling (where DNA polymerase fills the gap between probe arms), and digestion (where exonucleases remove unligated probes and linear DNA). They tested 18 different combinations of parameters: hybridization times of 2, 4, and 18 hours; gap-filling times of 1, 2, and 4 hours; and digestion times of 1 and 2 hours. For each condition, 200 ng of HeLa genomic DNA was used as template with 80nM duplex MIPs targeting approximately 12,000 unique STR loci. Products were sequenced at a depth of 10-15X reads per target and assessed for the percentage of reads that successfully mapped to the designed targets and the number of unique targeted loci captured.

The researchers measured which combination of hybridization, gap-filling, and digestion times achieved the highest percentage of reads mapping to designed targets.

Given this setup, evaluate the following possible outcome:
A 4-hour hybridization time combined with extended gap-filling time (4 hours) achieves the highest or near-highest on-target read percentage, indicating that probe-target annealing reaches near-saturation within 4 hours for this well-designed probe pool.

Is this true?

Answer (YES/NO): NO